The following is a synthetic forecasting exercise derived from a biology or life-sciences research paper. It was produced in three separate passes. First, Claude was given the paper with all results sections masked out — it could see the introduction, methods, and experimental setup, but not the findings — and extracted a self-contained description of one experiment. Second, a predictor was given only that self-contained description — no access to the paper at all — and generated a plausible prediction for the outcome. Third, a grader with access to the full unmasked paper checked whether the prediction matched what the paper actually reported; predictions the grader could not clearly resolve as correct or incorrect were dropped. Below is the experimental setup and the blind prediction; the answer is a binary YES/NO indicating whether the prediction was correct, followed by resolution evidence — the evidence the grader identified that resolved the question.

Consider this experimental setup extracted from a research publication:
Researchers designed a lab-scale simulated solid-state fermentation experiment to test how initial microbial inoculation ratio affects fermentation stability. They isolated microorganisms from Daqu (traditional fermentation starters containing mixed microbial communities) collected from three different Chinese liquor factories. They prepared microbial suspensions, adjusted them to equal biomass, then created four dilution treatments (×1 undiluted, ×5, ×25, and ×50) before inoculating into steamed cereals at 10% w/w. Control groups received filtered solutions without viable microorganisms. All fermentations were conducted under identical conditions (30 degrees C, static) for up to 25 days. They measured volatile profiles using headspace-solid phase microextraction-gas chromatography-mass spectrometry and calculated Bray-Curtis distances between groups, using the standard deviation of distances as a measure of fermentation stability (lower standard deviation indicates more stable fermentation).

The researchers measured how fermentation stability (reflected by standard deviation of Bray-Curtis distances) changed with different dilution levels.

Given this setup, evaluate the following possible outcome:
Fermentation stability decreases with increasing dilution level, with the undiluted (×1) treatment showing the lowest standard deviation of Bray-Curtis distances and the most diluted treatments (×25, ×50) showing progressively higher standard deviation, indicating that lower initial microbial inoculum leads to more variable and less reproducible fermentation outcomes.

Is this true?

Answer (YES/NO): YES